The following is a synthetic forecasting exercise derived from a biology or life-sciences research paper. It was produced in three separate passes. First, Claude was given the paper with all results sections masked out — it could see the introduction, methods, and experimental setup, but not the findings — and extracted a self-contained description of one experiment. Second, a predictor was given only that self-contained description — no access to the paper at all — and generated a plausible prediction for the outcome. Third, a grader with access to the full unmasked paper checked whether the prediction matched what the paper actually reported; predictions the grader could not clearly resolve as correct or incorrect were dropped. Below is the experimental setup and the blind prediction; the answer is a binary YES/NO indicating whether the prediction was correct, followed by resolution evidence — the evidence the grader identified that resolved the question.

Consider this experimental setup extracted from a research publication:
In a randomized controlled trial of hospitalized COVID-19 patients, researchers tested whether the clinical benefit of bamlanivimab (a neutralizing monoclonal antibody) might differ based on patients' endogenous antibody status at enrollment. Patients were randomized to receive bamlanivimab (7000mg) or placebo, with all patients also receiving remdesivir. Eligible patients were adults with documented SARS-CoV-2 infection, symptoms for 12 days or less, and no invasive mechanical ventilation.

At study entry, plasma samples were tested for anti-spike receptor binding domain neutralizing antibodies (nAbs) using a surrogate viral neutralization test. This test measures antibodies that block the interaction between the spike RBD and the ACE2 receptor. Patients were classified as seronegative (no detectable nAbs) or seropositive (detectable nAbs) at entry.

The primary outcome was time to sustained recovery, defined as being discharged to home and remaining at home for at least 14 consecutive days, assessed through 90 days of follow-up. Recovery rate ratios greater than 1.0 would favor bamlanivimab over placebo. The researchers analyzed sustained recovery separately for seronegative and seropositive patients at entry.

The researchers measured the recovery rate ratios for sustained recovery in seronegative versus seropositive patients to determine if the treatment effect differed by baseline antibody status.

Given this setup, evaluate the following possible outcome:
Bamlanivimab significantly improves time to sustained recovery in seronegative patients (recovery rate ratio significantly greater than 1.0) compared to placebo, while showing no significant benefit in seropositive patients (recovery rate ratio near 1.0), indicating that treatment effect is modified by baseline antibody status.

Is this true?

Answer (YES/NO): NO